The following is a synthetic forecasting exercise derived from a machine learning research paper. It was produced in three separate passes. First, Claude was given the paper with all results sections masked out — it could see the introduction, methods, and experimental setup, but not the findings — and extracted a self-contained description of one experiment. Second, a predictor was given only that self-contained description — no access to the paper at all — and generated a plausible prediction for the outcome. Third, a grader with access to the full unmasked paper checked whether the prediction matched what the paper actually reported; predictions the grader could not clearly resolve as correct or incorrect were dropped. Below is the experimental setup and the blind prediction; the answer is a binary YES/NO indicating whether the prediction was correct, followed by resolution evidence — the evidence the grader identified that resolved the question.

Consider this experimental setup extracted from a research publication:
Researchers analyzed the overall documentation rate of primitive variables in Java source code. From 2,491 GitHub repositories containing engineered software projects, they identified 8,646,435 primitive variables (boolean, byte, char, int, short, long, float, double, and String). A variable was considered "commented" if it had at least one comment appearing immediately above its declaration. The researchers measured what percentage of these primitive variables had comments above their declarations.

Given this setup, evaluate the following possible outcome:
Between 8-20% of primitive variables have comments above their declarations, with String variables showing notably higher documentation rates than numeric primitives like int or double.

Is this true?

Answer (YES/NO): YES